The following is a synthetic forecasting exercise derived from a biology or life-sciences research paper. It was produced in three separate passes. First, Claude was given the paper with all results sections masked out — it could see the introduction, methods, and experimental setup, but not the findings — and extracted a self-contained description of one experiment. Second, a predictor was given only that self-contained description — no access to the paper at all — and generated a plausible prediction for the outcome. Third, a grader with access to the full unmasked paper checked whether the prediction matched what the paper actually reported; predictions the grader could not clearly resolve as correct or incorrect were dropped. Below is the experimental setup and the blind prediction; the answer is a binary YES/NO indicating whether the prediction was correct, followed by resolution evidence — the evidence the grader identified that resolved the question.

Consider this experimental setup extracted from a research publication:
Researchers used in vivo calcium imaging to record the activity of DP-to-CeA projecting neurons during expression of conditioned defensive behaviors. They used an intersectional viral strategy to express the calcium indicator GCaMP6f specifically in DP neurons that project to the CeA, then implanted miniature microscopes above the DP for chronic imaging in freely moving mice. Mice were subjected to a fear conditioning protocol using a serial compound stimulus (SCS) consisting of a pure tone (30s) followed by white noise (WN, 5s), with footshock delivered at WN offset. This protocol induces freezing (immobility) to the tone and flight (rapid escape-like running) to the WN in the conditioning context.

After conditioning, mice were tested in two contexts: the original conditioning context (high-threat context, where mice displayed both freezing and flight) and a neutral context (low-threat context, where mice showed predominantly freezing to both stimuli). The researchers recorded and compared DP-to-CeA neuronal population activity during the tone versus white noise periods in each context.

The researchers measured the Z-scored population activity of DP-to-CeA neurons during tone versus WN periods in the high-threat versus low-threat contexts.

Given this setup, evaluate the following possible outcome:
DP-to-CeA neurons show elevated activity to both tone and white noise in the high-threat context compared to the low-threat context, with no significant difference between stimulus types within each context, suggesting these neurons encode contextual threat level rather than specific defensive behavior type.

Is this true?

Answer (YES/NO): NO